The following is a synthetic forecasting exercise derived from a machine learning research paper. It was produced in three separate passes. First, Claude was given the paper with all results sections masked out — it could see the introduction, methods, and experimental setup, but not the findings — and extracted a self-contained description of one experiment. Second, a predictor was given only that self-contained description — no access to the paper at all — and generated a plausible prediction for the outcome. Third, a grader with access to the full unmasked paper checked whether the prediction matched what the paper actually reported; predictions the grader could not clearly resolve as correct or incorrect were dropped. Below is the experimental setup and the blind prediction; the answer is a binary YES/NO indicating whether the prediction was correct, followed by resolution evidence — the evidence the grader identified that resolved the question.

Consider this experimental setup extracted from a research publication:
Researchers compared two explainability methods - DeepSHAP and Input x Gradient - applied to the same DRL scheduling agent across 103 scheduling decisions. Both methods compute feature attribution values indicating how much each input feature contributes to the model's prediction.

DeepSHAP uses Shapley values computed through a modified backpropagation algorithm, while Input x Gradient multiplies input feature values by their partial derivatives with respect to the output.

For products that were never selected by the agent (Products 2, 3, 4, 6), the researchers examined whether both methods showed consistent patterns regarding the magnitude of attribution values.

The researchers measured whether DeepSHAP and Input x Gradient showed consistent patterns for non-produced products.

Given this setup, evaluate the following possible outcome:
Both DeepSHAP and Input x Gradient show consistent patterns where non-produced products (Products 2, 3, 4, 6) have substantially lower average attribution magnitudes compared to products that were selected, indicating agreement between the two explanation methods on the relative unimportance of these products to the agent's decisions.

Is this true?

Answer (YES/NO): NO